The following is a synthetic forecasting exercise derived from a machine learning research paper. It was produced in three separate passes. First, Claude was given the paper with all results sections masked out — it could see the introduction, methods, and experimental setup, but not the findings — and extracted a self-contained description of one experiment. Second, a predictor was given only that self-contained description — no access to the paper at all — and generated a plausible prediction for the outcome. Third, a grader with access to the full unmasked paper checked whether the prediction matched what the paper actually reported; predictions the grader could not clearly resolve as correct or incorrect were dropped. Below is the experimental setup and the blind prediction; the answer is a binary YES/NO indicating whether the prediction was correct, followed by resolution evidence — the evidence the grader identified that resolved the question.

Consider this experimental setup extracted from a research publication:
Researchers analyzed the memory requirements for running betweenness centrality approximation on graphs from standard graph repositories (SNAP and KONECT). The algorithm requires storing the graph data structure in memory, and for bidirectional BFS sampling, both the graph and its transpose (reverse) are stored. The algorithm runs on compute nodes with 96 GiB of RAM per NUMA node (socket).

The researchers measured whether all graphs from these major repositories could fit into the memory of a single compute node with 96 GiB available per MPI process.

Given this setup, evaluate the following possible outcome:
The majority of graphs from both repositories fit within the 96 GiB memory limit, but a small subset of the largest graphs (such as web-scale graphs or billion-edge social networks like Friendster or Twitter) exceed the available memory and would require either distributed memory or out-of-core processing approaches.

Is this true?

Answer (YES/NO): NO